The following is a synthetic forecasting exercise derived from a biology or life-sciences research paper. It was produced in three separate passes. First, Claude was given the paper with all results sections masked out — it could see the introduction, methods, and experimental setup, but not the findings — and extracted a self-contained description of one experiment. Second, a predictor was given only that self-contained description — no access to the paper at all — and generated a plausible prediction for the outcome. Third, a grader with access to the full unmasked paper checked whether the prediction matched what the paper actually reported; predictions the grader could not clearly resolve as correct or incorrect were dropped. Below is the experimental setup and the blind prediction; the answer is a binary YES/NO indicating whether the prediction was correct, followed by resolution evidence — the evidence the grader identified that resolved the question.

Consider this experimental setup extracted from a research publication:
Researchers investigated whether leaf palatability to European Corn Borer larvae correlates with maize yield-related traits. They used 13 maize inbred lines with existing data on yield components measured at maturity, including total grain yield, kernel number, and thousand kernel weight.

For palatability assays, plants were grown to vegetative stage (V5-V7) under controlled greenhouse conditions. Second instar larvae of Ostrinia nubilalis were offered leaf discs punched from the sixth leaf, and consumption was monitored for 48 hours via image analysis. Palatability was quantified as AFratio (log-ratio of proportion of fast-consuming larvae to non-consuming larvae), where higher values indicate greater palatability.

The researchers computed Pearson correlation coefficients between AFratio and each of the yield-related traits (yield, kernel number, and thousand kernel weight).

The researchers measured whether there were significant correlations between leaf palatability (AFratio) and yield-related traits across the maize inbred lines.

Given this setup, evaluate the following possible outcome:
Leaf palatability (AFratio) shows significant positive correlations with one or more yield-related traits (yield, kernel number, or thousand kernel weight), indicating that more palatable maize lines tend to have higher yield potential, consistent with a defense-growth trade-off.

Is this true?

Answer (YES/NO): NO